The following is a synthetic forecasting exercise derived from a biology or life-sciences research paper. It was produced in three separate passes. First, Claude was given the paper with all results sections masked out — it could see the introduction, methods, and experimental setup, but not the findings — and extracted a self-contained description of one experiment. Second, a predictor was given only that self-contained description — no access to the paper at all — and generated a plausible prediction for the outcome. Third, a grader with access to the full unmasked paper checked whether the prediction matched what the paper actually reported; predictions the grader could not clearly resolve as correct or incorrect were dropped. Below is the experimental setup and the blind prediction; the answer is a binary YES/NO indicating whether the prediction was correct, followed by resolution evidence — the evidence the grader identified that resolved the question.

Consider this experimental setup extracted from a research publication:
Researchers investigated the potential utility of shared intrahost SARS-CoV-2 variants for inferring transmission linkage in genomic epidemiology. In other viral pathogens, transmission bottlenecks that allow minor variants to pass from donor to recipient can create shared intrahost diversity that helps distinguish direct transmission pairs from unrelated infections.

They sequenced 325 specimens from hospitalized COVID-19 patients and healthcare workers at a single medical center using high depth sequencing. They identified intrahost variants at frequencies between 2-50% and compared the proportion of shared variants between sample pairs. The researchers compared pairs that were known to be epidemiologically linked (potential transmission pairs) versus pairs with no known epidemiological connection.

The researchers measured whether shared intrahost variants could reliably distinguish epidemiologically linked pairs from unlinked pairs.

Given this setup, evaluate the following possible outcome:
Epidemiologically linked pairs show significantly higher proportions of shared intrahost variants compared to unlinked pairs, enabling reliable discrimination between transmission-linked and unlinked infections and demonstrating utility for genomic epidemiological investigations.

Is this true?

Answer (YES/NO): NO